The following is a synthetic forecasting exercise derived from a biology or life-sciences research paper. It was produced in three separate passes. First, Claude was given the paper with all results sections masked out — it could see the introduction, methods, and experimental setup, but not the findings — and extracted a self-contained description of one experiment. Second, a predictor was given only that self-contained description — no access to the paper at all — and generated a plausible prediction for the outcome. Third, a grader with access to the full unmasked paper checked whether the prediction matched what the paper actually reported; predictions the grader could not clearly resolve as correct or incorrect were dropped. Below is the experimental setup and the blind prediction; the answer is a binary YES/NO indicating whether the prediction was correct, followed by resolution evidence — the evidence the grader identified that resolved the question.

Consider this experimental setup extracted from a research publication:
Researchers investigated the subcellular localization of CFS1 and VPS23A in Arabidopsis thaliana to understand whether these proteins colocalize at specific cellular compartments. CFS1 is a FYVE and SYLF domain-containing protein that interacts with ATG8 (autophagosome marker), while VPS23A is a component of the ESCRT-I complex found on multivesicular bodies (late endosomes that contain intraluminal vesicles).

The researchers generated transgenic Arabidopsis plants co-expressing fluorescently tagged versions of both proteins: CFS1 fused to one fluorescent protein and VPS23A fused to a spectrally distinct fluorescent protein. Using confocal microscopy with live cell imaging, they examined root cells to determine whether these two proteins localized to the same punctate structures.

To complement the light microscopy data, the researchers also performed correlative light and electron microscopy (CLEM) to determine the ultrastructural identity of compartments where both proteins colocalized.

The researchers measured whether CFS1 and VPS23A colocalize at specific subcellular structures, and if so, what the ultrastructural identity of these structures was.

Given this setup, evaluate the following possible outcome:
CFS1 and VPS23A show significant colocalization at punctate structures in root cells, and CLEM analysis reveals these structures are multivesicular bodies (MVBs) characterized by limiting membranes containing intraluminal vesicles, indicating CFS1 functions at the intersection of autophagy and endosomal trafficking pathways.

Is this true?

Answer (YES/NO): NO